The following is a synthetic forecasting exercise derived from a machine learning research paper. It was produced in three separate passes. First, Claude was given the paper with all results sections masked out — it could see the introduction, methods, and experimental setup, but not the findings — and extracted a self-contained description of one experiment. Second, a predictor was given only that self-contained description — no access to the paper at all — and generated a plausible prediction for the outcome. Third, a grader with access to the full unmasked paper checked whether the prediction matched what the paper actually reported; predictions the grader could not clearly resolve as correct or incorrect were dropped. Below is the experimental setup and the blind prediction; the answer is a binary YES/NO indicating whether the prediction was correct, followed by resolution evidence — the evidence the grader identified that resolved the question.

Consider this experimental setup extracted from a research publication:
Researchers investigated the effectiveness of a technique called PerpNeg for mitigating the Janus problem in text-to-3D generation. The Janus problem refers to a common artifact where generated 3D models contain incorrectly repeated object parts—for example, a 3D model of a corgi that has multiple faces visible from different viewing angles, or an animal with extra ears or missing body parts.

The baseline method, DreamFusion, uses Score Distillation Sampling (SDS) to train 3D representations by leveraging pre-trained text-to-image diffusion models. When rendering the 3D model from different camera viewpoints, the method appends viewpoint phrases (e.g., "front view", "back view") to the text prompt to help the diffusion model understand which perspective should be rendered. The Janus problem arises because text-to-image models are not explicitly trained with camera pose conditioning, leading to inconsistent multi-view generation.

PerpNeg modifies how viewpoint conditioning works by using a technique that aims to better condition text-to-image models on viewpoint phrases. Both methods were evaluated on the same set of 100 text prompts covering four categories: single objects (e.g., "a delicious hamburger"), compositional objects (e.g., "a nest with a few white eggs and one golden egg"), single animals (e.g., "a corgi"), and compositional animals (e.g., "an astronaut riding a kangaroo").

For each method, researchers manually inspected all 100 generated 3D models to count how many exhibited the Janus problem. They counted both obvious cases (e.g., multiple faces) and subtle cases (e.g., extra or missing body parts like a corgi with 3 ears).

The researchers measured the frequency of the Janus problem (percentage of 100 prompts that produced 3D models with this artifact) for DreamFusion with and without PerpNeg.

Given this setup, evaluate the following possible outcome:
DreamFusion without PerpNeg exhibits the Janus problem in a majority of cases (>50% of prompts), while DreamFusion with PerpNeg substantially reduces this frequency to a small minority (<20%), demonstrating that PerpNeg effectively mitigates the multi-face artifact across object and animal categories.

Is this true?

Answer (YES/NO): NO